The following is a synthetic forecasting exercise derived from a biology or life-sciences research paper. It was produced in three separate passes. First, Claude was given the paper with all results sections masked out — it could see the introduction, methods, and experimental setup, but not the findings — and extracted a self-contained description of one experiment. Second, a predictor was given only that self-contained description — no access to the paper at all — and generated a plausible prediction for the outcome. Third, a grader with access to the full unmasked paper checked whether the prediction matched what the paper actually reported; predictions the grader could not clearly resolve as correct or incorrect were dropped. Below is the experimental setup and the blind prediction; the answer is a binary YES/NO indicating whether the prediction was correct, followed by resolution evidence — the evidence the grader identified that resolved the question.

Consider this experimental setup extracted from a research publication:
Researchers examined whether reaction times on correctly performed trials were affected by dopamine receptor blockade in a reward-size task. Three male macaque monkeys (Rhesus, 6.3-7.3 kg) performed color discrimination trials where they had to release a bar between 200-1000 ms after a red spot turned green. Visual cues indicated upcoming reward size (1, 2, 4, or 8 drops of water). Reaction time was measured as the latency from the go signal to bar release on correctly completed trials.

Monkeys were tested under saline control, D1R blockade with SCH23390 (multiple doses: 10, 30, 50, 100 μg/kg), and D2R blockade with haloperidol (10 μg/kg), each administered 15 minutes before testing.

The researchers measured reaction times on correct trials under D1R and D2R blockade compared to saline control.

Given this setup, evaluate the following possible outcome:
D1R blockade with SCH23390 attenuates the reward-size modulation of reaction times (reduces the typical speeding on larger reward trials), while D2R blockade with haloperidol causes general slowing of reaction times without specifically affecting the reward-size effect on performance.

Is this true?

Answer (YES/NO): NO